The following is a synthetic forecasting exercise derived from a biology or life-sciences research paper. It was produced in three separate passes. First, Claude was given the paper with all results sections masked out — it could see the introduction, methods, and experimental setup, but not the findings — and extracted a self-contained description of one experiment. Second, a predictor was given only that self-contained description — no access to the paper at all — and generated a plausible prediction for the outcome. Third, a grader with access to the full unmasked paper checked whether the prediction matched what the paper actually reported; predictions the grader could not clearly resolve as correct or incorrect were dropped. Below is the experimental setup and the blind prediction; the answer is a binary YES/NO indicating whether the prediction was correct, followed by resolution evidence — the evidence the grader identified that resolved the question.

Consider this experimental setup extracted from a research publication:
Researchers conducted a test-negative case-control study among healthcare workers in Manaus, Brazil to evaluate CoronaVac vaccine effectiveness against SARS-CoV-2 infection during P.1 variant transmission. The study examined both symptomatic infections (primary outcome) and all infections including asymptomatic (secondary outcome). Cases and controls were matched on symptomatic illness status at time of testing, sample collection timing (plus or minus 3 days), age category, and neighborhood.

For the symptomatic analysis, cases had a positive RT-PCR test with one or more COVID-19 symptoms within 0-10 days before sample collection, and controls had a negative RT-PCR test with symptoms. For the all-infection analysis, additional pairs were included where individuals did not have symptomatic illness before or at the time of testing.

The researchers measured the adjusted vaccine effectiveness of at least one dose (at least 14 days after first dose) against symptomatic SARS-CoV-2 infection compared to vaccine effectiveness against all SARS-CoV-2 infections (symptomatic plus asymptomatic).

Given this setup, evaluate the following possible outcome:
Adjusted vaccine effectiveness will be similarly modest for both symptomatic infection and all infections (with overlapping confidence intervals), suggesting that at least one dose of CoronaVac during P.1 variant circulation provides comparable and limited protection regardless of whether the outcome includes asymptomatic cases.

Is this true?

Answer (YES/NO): NO